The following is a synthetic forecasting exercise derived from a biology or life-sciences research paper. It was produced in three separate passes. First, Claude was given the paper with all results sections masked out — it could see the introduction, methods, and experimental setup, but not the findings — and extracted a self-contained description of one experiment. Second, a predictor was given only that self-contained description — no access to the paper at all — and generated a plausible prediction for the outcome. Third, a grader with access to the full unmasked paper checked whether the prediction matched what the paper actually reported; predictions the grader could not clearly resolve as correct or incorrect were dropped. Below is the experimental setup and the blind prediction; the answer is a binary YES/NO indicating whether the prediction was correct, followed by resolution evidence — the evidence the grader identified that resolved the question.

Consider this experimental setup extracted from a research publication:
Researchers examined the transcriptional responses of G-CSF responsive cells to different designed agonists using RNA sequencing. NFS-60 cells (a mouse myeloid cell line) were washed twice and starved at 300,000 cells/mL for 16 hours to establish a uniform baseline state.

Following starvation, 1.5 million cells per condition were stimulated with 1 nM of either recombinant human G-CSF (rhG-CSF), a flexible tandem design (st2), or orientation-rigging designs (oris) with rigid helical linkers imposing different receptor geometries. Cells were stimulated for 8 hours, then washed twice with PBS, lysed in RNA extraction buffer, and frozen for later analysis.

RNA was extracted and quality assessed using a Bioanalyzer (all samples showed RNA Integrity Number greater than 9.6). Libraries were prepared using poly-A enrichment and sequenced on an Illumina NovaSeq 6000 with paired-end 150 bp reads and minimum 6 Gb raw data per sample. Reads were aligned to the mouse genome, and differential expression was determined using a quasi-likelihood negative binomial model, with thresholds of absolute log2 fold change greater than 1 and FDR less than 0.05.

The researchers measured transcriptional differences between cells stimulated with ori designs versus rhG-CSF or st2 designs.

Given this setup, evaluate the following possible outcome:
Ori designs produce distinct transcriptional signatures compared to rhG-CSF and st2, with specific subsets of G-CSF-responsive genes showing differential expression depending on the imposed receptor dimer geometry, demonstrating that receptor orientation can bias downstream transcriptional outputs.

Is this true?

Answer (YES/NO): YES